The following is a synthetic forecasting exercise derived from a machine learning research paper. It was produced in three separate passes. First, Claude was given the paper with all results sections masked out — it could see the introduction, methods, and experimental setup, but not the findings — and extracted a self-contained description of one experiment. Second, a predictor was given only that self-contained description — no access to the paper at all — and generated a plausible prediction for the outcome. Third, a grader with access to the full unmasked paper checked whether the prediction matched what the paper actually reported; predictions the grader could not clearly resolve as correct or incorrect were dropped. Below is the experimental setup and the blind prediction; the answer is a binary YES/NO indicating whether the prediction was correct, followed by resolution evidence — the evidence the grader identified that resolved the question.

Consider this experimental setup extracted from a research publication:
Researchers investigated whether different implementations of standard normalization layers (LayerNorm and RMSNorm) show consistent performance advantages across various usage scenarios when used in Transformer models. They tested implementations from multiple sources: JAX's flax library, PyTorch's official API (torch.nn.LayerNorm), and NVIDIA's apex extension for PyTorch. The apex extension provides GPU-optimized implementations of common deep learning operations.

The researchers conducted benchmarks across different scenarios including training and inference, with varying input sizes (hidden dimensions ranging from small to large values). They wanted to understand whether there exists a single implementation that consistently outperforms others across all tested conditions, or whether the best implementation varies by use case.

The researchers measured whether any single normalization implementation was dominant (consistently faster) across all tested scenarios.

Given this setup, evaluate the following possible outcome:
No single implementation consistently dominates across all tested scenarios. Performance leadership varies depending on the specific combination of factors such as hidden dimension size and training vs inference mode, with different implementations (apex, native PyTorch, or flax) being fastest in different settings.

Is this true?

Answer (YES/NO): YES